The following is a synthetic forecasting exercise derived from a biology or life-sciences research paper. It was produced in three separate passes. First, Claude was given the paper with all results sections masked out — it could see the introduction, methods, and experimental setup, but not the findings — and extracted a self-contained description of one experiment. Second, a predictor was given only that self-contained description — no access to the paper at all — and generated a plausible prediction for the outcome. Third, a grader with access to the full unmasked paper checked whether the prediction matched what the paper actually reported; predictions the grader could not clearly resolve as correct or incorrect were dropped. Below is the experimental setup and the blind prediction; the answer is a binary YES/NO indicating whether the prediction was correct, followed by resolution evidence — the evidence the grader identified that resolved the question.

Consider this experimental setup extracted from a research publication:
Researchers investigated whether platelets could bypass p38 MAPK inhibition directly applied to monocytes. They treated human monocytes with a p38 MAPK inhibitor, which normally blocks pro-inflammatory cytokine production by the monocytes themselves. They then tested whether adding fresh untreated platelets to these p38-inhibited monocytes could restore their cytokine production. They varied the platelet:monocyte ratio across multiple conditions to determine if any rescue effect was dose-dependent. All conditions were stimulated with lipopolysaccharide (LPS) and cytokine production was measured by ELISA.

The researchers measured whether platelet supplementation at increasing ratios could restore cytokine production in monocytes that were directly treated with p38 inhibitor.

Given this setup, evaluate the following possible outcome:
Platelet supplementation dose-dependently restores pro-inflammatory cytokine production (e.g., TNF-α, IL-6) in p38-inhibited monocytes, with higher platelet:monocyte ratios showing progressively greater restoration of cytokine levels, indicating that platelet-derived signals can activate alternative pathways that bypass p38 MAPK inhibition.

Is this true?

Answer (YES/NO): NO